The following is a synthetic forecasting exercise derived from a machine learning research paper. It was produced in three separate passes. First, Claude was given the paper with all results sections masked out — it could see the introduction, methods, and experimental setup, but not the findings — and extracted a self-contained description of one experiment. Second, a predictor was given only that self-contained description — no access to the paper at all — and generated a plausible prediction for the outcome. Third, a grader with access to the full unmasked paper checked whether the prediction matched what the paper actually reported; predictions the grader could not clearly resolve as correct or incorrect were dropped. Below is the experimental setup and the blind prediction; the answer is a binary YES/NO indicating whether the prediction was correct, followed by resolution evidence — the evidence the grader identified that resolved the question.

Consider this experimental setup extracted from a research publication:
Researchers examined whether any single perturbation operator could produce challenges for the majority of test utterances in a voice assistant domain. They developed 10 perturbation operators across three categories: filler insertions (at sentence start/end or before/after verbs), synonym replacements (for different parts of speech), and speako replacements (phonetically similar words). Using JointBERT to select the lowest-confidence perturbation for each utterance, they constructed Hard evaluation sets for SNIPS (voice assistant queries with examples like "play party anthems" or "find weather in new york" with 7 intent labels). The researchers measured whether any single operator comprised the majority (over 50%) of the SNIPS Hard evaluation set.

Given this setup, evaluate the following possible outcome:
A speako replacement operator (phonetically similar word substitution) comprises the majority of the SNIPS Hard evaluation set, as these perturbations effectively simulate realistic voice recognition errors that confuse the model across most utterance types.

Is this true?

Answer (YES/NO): NO